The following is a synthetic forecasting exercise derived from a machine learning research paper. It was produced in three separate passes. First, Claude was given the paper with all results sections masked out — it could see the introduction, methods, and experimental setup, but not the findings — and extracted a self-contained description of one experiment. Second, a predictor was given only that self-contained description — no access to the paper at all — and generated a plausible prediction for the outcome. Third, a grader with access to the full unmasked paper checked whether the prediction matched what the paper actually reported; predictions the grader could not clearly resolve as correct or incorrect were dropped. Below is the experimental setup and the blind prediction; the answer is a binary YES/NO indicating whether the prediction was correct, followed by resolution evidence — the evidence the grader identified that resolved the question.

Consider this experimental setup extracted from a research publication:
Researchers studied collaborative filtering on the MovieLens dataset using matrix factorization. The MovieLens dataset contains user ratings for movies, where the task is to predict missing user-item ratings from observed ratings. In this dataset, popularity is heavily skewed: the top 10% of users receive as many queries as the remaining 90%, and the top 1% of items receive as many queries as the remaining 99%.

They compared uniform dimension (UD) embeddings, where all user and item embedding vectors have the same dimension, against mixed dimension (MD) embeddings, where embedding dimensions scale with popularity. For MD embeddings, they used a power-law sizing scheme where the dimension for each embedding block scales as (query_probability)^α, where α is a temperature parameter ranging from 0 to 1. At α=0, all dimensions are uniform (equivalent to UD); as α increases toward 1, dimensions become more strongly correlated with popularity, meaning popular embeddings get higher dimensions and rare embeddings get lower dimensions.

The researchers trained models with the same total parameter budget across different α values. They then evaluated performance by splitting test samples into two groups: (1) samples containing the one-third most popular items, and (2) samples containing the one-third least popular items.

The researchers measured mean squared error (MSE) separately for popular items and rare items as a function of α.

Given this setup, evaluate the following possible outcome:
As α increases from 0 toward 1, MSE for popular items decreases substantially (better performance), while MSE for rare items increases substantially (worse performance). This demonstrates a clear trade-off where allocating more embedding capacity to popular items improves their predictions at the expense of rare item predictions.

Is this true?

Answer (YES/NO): NO